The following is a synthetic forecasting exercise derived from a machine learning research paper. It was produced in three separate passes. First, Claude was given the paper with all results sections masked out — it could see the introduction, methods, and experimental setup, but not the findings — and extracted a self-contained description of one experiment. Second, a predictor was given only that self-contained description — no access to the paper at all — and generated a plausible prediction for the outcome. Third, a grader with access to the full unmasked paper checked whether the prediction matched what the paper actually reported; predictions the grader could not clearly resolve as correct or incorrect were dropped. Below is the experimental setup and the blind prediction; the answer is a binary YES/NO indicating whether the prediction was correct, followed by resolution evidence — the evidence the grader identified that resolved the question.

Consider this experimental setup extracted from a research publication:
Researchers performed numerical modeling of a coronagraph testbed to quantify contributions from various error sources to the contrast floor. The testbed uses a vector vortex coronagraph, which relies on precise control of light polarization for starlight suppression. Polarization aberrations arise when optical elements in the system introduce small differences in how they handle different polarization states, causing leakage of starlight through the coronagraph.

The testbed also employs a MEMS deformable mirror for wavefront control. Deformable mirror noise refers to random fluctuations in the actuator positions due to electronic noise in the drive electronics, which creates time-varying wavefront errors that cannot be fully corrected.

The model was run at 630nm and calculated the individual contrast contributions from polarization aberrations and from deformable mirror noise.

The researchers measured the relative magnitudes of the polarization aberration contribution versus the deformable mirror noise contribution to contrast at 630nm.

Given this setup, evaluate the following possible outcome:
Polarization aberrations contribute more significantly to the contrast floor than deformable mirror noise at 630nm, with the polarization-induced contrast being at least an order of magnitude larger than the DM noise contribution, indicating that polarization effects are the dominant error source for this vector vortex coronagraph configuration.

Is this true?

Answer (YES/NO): NO